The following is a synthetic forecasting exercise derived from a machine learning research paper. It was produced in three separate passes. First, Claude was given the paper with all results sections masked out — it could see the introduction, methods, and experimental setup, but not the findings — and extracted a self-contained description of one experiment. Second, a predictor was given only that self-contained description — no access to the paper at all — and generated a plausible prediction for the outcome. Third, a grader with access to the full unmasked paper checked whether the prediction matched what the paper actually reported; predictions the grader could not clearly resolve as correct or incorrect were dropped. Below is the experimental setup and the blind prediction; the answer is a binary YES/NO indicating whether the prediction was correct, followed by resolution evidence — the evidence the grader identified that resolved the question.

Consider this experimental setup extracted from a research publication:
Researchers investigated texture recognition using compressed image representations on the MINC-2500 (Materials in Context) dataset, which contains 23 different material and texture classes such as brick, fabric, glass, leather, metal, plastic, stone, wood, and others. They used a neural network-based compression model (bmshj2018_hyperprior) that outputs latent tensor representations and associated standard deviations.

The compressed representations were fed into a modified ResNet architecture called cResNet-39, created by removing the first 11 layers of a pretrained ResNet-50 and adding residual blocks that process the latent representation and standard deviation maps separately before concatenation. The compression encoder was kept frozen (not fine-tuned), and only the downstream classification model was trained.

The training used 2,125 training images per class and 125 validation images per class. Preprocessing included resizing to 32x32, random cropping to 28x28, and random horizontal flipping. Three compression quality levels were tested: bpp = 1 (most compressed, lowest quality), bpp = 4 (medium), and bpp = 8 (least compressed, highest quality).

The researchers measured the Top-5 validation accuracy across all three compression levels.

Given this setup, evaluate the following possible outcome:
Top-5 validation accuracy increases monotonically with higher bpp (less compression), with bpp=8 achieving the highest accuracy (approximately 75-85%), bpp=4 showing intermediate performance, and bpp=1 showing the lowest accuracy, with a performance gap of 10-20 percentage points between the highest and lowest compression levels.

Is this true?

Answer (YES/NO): NO